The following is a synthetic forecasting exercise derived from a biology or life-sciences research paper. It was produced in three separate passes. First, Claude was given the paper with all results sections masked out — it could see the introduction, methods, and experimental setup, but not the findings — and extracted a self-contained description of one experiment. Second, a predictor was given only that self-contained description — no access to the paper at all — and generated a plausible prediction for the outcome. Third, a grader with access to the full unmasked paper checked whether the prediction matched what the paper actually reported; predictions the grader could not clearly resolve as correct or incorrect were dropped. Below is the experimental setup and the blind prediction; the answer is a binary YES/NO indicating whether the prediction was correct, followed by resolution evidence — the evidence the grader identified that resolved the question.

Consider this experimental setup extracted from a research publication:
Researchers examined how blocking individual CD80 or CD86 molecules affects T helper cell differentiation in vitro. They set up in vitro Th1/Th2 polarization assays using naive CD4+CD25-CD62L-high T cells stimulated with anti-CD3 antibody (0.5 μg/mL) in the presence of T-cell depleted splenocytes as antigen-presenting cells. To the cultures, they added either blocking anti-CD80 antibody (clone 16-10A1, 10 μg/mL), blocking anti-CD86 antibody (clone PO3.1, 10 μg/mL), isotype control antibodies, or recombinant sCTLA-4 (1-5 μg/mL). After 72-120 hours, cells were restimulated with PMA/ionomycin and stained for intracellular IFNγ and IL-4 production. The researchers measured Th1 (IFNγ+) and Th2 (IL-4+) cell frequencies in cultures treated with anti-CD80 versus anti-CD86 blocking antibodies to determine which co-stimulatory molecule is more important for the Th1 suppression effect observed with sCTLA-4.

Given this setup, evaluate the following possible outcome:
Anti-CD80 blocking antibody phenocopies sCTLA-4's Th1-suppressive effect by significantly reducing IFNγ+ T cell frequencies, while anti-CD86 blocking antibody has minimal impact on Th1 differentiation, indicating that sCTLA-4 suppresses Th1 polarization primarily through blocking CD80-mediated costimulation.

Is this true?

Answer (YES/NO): NO